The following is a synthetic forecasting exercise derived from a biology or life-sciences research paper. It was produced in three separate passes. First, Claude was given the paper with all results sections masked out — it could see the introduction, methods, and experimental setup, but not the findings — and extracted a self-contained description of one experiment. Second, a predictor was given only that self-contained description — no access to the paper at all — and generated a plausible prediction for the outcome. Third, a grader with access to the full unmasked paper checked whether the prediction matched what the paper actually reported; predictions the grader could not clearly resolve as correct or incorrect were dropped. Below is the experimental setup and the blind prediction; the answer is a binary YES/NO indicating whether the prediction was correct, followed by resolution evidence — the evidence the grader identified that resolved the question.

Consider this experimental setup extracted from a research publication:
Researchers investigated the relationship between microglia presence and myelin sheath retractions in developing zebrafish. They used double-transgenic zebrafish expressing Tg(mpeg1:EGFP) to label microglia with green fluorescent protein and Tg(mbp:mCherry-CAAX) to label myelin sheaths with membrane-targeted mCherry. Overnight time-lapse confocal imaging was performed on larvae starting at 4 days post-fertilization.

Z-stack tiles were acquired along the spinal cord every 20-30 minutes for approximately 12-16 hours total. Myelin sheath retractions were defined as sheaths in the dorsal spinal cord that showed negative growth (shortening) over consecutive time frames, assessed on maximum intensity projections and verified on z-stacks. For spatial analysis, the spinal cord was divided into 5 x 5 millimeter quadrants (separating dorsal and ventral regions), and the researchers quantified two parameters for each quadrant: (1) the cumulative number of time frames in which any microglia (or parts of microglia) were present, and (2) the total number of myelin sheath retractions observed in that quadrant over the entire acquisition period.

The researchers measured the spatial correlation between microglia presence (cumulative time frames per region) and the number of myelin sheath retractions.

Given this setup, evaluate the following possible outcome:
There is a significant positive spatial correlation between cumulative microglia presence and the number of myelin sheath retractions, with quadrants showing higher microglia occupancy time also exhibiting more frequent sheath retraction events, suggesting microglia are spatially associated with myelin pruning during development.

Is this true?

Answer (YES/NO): NO